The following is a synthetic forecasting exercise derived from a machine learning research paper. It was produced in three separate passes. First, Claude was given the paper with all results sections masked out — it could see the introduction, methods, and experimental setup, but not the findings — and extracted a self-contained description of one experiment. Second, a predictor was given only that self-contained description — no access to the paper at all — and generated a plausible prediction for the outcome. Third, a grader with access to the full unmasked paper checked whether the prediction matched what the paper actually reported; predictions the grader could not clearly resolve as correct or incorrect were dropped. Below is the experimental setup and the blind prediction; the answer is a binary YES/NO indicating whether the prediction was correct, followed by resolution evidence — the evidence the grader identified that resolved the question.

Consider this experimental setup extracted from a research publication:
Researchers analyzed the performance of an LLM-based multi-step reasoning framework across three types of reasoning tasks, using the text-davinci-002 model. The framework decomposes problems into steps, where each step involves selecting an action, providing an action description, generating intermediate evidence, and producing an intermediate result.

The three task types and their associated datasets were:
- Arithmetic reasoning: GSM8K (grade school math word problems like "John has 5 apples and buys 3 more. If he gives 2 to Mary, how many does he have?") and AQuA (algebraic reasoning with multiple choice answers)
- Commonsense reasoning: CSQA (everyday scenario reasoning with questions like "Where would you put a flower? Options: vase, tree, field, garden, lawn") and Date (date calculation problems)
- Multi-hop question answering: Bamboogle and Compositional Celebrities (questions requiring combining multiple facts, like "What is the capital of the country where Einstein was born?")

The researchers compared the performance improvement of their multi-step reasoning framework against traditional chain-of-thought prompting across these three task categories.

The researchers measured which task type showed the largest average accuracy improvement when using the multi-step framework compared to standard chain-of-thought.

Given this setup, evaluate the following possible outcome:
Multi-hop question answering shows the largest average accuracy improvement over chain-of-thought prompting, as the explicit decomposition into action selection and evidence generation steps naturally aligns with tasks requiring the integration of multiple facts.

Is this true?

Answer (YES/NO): YES